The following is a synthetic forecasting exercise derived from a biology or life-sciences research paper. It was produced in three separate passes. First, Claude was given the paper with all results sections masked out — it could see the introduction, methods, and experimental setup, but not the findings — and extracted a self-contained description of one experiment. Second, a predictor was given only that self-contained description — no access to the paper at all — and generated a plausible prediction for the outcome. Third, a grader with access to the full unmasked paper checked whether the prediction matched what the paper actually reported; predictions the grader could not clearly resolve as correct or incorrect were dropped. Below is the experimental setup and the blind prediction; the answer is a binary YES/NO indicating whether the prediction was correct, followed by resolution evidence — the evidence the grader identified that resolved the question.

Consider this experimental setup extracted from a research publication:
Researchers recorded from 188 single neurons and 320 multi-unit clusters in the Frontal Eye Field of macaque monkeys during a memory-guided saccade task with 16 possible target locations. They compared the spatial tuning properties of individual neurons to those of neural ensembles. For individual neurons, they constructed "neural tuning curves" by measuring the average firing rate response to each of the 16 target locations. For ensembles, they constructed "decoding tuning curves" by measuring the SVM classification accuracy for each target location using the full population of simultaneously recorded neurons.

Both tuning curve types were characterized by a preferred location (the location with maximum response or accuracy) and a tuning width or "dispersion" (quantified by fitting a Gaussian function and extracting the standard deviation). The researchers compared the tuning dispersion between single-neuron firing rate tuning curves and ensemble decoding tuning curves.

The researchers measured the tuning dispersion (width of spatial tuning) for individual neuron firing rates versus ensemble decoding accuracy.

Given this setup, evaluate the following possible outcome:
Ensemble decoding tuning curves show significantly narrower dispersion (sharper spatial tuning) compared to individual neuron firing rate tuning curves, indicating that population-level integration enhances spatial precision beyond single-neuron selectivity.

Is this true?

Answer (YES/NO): NO